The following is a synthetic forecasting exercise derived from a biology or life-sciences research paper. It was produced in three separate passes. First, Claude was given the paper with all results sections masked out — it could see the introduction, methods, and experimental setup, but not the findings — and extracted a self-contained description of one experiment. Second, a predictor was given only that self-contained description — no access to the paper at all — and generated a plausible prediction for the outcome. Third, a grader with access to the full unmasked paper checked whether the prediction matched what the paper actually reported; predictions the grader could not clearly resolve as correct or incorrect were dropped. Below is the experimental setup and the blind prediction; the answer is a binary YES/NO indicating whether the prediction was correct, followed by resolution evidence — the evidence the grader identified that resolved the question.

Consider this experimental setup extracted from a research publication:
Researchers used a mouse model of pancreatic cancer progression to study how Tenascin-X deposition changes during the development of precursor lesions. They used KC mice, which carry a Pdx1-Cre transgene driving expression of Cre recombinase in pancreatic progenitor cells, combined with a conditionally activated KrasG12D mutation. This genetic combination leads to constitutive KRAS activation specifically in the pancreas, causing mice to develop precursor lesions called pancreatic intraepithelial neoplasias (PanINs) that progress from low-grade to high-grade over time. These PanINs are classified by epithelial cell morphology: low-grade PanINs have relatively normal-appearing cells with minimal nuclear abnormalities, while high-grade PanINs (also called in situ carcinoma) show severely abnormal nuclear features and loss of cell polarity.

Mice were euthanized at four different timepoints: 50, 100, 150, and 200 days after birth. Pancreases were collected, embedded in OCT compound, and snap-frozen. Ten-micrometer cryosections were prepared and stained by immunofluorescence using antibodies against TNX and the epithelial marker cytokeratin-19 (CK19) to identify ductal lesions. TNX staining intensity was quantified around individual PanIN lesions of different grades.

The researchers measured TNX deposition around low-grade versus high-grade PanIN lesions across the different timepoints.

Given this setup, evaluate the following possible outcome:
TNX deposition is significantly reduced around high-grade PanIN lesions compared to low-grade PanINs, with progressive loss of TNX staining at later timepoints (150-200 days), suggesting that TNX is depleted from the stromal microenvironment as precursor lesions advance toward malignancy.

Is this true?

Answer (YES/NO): NO